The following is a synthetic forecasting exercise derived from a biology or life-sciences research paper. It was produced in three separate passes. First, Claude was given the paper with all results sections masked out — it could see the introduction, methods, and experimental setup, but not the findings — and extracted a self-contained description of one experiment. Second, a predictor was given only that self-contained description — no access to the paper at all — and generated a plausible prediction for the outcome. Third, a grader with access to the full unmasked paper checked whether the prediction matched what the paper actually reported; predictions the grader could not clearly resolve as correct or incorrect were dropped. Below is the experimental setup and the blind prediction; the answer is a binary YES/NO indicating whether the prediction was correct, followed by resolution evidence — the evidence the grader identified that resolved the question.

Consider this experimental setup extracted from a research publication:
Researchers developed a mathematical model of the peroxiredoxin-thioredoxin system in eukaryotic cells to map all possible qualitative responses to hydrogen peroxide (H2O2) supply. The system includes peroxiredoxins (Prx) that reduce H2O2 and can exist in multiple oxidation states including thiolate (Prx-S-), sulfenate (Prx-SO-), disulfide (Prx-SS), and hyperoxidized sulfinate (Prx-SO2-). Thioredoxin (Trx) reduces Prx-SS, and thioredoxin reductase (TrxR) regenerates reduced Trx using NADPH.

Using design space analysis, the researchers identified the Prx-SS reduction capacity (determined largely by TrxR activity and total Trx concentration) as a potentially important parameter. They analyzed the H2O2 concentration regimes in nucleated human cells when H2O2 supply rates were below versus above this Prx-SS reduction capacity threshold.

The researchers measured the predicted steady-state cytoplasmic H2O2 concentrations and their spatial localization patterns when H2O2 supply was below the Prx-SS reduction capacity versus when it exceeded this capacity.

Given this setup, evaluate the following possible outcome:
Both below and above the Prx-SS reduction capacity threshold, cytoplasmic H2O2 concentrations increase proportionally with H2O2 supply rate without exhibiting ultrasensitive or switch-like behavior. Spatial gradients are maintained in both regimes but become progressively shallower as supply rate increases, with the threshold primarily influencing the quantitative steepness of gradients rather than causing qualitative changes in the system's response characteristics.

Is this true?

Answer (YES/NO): NO